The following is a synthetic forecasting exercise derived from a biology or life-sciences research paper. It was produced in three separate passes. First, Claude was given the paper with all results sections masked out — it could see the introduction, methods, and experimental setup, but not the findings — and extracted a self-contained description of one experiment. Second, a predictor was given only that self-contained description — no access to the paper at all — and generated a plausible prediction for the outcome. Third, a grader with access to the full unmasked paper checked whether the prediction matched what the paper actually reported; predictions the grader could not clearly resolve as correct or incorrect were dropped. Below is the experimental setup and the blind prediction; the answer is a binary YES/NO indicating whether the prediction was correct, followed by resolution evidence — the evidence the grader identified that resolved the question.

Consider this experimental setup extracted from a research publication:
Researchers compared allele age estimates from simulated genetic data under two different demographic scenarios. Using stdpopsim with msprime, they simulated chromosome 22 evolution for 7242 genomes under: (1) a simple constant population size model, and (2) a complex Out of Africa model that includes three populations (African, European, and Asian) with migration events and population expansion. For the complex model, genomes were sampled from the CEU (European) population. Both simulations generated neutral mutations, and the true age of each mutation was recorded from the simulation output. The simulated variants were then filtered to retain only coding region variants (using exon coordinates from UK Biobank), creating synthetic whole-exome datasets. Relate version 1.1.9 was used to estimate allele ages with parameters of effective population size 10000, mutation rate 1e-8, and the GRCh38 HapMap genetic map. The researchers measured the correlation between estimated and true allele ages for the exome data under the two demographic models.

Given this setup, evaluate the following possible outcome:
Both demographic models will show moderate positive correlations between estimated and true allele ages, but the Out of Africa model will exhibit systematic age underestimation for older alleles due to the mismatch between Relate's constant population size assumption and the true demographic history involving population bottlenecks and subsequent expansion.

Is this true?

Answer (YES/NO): NO